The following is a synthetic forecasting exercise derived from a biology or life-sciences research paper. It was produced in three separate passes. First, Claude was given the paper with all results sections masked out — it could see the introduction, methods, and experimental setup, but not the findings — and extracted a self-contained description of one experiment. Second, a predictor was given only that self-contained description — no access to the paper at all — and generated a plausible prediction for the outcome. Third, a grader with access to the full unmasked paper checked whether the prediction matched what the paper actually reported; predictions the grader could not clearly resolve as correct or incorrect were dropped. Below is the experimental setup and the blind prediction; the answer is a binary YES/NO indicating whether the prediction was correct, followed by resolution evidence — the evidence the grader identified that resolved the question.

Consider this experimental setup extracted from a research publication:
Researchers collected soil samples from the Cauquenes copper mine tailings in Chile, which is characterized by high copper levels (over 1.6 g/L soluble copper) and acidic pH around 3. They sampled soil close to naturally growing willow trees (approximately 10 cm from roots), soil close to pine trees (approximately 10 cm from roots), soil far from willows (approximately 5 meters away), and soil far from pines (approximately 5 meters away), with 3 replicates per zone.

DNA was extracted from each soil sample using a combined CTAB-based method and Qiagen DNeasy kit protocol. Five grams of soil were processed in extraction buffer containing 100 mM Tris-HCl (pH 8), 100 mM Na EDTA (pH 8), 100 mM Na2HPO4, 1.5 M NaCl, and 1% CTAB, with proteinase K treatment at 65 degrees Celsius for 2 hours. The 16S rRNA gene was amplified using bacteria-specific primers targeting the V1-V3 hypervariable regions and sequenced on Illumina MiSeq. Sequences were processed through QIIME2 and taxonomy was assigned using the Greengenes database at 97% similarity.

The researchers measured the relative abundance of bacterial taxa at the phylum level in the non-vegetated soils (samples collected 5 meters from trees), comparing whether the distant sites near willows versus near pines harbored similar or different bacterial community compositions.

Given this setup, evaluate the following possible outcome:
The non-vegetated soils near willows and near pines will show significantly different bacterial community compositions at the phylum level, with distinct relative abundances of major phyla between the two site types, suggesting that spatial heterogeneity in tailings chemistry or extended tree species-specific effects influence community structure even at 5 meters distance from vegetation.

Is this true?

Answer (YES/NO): NO